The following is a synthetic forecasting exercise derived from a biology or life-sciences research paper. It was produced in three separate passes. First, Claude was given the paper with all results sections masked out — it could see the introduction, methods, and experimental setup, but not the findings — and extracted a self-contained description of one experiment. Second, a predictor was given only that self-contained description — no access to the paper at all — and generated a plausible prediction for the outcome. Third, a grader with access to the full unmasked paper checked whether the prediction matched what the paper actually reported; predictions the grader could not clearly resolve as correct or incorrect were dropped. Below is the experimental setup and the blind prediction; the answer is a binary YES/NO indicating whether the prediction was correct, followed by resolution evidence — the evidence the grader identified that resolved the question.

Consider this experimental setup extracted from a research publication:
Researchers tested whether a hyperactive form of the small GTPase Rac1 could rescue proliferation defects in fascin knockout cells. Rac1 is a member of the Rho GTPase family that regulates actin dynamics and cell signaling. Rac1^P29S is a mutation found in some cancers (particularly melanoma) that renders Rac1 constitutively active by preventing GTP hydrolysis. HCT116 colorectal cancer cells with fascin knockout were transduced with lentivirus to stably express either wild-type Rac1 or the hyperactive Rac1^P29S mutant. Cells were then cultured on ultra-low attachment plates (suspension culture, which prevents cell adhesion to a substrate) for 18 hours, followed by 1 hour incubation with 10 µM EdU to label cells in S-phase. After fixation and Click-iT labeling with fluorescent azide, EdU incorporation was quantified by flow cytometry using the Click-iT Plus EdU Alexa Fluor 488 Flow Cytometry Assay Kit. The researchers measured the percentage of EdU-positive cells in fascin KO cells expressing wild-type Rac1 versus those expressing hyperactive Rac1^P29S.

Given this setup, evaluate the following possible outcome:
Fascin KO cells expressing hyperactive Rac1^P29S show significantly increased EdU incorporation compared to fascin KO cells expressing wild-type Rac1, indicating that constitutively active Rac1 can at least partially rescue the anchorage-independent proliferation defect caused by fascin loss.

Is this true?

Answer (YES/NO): NO